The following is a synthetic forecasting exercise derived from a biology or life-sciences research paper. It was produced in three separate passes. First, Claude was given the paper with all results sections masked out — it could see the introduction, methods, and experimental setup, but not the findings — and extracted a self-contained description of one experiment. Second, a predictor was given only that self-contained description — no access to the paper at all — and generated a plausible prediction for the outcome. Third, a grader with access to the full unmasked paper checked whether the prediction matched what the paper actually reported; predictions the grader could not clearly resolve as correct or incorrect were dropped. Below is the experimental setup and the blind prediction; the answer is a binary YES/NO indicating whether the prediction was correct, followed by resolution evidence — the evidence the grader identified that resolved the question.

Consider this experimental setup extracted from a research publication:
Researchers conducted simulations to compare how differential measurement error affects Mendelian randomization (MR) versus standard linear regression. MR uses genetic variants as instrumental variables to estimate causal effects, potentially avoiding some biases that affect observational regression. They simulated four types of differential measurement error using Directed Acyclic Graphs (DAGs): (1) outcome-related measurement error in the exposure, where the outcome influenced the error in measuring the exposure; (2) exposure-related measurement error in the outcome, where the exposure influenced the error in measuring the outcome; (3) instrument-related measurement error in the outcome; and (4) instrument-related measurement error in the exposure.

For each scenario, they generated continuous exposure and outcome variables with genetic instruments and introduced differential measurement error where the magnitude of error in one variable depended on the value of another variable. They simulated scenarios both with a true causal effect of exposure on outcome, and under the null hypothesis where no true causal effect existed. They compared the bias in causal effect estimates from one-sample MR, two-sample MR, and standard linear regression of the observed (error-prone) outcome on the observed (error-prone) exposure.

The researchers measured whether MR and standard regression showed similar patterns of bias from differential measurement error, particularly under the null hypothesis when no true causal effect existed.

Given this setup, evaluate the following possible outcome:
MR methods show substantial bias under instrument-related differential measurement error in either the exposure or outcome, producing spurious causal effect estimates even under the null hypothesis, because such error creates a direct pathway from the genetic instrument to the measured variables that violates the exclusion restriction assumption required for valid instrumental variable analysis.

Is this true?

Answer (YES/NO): NO